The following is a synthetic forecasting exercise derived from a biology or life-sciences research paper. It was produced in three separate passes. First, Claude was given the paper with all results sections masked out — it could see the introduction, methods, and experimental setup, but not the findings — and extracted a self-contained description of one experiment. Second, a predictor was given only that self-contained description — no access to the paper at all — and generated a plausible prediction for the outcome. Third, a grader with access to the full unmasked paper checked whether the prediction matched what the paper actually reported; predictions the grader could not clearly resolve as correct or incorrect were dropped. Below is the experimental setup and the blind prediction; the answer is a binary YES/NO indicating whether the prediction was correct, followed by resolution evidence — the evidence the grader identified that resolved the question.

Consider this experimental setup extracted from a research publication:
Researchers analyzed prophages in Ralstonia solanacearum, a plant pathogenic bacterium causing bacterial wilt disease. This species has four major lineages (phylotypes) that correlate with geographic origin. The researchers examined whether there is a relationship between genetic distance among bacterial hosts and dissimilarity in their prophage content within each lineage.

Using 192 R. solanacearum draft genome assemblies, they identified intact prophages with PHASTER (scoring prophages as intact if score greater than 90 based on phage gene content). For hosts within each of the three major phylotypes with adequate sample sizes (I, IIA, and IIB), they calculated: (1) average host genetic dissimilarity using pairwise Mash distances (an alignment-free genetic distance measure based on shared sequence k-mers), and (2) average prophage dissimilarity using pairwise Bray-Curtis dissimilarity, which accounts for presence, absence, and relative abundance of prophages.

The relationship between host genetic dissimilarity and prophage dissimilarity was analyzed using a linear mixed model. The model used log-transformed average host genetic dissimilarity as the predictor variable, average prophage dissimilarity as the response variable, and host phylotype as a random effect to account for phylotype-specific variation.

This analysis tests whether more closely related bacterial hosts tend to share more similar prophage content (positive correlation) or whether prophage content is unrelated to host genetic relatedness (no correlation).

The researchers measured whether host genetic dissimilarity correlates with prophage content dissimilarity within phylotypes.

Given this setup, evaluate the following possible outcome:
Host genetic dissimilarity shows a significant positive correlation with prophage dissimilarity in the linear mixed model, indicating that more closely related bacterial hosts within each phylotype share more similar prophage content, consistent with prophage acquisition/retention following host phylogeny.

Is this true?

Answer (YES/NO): YES